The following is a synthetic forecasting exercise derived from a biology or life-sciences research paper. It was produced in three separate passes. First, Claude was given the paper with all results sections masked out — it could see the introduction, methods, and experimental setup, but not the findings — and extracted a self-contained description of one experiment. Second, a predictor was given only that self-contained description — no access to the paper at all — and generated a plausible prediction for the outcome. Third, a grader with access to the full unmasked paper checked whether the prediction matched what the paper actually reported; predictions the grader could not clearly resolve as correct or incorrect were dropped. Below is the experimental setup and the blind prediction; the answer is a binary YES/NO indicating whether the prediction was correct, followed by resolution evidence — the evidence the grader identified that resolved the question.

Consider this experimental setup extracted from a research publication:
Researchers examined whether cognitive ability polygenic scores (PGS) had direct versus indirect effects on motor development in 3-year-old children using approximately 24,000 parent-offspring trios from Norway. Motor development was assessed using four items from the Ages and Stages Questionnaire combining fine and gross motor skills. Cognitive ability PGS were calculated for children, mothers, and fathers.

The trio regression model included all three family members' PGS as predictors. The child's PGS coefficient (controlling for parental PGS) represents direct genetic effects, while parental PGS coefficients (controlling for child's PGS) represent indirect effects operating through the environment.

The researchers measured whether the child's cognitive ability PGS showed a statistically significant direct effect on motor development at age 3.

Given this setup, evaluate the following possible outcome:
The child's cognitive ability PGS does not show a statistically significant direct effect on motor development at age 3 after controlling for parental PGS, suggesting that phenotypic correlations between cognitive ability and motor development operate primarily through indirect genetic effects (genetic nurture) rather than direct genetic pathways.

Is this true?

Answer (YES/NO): YES